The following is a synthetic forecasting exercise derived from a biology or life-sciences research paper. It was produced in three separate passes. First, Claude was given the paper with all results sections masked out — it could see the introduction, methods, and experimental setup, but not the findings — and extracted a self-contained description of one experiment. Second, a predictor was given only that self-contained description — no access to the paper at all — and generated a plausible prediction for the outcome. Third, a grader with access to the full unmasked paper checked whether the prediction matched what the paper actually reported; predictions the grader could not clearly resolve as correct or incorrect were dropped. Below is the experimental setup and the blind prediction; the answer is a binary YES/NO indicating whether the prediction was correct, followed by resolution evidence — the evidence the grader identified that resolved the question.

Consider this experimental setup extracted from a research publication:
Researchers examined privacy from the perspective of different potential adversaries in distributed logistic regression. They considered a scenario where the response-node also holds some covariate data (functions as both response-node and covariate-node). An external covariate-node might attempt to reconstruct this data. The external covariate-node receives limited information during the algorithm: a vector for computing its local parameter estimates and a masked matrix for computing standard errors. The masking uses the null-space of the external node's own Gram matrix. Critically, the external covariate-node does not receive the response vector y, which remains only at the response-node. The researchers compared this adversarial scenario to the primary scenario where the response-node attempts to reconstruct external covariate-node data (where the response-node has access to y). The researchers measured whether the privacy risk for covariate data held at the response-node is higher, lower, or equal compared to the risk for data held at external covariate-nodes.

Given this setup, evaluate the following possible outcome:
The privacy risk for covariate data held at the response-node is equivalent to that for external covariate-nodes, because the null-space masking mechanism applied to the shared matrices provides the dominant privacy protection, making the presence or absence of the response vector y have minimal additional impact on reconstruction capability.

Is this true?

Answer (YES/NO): NO